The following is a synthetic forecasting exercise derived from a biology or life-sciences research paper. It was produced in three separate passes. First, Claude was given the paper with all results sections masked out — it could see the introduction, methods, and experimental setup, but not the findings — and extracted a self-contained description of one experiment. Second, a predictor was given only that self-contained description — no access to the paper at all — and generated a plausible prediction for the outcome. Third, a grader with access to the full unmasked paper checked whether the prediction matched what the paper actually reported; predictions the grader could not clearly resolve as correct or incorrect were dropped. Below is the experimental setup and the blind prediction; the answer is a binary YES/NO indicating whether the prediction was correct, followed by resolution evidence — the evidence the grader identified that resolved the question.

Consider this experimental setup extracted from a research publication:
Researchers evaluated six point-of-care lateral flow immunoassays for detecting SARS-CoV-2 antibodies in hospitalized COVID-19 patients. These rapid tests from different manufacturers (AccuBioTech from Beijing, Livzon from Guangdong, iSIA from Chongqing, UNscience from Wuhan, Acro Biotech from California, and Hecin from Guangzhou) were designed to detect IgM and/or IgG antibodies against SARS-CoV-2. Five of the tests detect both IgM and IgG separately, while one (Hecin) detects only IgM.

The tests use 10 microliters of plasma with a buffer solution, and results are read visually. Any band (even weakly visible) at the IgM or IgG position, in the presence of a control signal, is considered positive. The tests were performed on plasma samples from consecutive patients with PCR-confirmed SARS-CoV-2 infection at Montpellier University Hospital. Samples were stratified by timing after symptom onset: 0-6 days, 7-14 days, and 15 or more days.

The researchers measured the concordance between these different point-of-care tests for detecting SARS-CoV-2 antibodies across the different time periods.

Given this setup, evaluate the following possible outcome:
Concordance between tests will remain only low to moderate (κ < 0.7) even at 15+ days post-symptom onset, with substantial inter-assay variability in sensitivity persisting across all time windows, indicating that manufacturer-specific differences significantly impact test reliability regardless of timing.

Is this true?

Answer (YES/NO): NO